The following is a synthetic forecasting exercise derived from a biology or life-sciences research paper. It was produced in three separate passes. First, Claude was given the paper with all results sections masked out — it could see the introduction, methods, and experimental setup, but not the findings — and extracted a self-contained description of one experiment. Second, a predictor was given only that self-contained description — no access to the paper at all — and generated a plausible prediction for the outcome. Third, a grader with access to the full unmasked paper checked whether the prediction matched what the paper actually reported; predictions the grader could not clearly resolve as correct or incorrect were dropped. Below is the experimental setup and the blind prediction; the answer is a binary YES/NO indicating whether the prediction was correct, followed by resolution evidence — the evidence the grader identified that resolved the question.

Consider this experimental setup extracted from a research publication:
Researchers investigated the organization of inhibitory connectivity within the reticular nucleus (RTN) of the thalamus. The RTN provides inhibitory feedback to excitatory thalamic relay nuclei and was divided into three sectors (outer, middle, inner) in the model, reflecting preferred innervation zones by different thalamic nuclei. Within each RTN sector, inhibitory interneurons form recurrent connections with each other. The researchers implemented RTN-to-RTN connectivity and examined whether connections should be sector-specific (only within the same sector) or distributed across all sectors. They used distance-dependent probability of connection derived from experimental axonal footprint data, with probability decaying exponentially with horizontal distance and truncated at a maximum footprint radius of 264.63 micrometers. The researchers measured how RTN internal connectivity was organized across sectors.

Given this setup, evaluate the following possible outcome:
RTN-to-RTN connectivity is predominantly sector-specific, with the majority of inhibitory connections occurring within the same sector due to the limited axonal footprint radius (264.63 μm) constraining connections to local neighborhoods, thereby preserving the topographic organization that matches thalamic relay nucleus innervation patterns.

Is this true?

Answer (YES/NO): YES